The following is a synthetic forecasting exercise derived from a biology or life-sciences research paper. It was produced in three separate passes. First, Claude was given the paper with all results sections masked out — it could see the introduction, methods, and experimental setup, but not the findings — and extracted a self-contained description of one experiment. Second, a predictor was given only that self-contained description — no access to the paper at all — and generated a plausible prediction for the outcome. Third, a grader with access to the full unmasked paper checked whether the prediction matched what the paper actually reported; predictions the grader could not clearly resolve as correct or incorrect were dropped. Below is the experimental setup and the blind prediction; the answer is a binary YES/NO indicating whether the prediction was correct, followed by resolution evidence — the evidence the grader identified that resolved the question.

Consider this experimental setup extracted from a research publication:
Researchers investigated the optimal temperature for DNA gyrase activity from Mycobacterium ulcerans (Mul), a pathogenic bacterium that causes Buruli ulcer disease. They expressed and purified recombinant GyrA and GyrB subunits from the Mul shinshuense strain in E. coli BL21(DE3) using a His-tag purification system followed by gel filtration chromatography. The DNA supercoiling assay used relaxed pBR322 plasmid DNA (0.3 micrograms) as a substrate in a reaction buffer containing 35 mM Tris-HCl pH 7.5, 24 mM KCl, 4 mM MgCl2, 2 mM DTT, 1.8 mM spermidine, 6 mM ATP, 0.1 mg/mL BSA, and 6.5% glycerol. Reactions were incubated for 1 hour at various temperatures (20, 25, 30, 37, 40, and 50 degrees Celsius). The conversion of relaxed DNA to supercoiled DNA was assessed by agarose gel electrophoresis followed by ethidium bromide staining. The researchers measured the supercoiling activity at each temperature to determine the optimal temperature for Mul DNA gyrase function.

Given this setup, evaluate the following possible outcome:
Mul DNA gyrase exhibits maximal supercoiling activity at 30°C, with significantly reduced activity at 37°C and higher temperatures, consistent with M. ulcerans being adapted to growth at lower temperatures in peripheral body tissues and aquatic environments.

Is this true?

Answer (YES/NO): NO